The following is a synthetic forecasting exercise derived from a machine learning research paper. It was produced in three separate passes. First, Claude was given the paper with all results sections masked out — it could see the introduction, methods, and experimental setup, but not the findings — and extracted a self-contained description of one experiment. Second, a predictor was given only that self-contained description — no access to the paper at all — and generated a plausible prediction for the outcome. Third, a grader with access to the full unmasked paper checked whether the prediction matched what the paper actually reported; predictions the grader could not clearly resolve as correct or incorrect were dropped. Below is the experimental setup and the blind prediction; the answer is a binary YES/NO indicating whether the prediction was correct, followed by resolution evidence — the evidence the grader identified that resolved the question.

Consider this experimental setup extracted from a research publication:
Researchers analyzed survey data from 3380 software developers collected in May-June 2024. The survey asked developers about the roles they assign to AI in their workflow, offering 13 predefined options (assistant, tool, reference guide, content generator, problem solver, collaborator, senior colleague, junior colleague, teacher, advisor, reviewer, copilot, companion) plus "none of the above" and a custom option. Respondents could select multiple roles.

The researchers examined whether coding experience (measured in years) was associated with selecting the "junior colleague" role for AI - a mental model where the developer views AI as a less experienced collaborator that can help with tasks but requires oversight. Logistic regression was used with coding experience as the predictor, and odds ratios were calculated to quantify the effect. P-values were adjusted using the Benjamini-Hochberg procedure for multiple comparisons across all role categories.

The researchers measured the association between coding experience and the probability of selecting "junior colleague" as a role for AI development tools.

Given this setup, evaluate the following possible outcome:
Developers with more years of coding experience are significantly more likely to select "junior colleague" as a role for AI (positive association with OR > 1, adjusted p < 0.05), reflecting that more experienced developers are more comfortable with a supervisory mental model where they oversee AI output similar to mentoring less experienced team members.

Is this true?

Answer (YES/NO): YES